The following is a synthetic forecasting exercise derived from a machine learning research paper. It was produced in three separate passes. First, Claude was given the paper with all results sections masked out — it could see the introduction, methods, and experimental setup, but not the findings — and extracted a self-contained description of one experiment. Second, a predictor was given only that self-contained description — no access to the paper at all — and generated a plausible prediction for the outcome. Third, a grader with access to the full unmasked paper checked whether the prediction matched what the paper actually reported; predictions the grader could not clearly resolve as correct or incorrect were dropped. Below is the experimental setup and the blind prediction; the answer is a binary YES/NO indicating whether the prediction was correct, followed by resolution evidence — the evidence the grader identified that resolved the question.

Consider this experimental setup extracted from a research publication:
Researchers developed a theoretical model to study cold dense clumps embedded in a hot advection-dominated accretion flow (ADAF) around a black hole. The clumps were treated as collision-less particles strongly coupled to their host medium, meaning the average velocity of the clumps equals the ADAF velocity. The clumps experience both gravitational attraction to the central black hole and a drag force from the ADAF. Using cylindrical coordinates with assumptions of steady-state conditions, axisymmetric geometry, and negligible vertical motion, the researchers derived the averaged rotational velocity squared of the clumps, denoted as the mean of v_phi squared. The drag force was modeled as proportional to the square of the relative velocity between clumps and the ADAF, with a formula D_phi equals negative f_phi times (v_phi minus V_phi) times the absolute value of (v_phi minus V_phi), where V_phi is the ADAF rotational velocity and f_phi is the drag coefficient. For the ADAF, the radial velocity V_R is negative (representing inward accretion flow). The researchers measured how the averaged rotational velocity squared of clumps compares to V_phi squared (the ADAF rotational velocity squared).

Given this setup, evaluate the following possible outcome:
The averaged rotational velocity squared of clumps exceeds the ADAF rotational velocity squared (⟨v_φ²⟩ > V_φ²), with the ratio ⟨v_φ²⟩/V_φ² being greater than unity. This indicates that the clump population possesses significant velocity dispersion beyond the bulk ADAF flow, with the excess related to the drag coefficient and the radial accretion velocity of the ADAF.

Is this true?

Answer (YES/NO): NO